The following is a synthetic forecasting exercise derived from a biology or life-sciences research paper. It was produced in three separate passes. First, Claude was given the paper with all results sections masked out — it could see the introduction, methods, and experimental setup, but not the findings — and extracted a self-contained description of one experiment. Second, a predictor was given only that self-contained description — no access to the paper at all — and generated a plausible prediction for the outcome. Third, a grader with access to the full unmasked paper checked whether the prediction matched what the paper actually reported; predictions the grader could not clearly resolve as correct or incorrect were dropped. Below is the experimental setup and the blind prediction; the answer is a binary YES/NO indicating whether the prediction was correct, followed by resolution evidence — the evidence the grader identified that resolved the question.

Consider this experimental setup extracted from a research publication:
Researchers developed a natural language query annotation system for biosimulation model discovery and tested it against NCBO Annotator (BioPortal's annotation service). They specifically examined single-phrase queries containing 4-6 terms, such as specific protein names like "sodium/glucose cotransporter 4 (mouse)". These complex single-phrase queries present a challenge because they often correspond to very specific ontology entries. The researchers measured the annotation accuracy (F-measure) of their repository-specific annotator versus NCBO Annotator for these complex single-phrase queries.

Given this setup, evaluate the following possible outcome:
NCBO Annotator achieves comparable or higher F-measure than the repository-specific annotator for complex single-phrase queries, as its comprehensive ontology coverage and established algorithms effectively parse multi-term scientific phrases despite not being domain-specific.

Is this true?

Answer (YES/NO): YES